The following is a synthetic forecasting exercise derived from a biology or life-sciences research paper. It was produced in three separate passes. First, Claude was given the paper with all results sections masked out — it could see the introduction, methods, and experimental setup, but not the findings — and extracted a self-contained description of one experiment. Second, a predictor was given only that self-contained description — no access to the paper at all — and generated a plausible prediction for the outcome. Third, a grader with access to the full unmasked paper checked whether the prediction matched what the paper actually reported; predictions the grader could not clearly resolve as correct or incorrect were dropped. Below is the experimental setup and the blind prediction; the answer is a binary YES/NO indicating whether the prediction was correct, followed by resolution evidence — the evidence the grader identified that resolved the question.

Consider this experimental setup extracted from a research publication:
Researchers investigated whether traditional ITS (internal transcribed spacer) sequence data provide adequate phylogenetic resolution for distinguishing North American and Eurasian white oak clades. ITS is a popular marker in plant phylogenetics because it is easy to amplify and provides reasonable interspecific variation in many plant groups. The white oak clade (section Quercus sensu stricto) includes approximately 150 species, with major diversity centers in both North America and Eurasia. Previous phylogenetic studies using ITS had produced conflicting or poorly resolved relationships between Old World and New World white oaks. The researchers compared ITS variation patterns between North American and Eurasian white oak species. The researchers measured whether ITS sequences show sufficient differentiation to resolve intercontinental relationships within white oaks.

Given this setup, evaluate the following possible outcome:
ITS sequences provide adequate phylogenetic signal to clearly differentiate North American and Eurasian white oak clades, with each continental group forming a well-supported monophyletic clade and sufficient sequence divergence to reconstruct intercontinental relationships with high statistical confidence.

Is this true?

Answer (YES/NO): NO